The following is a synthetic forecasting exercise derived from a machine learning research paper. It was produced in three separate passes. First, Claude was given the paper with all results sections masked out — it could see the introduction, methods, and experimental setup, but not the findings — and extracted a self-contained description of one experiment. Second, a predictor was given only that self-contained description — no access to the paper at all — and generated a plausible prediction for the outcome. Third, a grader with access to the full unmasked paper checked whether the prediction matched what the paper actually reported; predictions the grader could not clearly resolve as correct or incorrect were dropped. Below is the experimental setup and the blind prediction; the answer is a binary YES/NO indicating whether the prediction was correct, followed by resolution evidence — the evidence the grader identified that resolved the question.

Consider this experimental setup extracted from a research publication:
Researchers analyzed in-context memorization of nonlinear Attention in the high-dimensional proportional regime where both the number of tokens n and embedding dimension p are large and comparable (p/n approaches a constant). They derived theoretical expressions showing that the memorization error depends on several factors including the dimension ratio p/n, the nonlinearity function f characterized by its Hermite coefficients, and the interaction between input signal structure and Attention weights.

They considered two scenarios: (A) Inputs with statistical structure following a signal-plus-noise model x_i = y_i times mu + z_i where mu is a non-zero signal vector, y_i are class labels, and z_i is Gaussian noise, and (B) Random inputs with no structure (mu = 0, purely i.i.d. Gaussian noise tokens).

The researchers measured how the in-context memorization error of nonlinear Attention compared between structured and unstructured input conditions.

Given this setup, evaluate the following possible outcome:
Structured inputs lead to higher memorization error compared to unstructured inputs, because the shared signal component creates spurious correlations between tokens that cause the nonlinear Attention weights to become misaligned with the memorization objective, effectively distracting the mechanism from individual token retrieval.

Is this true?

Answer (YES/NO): NO